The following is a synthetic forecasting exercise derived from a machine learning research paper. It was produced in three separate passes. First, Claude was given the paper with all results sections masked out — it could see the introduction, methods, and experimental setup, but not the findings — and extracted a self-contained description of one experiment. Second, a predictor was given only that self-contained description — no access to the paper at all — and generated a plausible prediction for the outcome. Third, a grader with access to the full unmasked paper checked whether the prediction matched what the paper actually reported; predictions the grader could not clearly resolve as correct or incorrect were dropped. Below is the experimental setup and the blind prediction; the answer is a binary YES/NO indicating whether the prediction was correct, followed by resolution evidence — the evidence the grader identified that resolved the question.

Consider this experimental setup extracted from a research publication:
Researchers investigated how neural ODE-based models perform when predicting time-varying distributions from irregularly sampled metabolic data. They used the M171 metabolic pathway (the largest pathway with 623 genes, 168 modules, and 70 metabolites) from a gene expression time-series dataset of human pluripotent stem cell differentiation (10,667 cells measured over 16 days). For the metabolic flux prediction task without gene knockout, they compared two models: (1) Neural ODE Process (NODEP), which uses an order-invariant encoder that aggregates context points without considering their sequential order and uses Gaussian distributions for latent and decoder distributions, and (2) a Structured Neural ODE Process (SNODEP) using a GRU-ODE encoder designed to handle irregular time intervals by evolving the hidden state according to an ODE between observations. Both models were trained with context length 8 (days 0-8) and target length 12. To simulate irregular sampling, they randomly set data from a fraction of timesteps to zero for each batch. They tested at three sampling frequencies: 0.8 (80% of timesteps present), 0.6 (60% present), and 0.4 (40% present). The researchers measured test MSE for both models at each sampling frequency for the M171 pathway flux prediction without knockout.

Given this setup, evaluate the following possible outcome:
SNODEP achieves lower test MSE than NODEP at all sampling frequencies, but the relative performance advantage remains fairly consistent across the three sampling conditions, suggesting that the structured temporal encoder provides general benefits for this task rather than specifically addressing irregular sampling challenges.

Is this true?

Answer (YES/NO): NO